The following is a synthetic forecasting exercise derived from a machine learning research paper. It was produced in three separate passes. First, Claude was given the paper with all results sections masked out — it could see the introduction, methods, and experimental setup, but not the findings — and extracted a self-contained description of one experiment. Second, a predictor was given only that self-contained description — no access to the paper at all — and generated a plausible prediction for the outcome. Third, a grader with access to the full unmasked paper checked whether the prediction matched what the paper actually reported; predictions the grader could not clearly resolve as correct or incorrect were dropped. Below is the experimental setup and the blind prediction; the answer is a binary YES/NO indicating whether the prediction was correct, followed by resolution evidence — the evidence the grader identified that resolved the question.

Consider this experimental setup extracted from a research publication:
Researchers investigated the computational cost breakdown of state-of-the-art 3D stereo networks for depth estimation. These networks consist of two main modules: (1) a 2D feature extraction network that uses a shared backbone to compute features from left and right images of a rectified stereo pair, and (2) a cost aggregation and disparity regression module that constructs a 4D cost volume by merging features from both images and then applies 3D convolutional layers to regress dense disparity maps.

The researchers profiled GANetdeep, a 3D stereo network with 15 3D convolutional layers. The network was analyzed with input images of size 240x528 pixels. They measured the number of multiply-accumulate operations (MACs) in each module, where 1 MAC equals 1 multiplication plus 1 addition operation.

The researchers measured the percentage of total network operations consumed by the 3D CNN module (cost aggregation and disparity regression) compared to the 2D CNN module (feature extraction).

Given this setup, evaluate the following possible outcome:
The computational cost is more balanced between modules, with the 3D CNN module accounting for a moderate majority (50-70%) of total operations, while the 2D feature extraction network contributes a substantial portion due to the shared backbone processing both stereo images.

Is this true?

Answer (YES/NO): NO